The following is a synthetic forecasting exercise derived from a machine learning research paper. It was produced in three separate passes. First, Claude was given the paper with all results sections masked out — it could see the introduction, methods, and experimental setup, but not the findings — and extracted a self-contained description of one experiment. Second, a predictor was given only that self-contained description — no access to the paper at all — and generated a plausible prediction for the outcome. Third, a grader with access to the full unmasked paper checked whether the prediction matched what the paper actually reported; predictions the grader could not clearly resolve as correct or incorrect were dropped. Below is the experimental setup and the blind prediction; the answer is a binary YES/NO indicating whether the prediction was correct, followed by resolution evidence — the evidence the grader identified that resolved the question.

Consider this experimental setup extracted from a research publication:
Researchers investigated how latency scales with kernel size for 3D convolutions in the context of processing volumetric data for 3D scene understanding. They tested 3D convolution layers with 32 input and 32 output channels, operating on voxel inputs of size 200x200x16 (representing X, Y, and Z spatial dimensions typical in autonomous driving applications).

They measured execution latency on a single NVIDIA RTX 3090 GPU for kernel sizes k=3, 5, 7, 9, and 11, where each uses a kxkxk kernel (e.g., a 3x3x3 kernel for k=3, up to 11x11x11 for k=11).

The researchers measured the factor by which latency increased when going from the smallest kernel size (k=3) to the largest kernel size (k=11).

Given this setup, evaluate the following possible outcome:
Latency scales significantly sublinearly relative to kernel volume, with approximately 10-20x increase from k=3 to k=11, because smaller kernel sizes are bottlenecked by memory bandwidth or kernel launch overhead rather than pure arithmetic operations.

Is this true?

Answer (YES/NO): NO